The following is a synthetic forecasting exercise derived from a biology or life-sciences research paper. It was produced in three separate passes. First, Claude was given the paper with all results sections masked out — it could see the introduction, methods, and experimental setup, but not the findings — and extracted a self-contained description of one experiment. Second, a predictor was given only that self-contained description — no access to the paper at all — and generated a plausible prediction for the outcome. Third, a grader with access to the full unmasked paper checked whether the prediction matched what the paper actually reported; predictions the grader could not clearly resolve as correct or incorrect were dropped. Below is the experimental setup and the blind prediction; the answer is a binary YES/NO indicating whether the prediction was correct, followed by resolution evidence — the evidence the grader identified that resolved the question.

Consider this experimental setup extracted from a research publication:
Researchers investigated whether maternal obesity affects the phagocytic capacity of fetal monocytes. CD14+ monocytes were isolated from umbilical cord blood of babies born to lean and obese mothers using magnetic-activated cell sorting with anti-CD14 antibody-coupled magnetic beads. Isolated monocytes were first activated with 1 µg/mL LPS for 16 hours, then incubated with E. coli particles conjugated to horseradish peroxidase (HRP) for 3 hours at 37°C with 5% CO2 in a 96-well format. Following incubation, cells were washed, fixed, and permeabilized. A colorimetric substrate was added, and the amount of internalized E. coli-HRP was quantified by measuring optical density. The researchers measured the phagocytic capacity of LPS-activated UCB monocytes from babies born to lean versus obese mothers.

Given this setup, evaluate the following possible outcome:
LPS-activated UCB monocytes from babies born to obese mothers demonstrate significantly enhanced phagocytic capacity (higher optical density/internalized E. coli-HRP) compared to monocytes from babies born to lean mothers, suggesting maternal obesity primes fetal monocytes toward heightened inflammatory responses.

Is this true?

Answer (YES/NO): NO